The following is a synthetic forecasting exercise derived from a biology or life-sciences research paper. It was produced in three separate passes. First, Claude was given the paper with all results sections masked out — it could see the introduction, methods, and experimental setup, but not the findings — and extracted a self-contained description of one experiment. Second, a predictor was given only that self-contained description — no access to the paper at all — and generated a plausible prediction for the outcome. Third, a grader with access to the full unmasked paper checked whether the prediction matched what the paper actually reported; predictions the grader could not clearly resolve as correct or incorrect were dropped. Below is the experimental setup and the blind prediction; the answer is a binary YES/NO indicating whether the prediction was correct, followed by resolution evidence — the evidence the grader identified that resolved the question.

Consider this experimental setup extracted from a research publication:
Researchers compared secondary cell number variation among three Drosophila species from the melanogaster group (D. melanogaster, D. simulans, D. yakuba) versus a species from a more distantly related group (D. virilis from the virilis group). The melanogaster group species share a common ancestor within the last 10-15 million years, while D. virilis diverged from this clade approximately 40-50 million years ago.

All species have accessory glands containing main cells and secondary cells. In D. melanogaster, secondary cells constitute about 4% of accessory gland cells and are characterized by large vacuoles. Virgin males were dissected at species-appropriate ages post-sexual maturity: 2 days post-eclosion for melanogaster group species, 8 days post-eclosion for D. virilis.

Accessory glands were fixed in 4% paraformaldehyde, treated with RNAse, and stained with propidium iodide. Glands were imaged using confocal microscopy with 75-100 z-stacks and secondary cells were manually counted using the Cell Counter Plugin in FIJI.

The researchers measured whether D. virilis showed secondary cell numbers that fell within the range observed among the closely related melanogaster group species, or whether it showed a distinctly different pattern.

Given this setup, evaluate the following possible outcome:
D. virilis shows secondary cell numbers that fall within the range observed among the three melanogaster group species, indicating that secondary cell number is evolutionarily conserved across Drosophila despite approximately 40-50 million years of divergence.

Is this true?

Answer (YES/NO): NO